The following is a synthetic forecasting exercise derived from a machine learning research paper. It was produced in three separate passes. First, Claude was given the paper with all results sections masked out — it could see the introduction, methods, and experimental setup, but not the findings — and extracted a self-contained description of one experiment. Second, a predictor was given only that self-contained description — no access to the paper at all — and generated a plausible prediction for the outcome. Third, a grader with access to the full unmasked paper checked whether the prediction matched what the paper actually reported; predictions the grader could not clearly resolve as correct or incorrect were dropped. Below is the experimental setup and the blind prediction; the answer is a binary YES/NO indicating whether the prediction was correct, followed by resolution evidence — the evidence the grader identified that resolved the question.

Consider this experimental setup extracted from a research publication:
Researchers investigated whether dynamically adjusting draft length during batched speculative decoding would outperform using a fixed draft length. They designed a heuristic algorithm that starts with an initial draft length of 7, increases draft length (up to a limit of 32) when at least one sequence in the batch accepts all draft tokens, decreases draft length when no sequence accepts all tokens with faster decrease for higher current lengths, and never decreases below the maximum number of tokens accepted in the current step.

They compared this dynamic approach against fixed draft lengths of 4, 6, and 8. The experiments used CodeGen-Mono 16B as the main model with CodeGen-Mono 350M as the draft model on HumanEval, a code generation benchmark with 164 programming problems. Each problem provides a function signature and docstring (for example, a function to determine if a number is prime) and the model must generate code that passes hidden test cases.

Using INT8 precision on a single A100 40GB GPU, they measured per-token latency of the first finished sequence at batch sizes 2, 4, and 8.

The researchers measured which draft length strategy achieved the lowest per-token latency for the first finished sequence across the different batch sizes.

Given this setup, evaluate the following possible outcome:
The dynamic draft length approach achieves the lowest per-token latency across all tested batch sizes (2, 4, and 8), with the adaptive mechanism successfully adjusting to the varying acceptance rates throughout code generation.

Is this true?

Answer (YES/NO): NO